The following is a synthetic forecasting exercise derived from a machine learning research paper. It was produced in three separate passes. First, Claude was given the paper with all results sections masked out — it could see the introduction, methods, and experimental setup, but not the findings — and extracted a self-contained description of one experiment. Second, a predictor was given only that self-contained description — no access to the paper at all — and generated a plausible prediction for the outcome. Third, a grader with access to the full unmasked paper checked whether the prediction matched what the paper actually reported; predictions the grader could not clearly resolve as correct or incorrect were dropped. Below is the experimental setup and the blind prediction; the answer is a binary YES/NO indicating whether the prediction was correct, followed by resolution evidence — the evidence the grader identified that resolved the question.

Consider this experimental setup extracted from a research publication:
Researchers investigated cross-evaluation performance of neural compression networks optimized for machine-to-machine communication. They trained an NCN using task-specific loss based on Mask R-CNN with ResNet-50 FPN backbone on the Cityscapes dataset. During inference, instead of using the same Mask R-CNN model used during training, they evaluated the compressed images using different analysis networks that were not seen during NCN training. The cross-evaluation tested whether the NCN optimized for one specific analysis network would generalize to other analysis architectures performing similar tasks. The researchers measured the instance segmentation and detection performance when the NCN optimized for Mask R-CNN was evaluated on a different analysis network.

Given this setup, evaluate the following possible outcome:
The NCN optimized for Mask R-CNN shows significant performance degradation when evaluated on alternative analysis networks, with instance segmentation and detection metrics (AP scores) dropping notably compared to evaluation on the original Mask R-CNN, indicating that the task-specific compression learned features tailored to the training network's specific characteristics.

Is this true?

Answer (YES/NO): NO